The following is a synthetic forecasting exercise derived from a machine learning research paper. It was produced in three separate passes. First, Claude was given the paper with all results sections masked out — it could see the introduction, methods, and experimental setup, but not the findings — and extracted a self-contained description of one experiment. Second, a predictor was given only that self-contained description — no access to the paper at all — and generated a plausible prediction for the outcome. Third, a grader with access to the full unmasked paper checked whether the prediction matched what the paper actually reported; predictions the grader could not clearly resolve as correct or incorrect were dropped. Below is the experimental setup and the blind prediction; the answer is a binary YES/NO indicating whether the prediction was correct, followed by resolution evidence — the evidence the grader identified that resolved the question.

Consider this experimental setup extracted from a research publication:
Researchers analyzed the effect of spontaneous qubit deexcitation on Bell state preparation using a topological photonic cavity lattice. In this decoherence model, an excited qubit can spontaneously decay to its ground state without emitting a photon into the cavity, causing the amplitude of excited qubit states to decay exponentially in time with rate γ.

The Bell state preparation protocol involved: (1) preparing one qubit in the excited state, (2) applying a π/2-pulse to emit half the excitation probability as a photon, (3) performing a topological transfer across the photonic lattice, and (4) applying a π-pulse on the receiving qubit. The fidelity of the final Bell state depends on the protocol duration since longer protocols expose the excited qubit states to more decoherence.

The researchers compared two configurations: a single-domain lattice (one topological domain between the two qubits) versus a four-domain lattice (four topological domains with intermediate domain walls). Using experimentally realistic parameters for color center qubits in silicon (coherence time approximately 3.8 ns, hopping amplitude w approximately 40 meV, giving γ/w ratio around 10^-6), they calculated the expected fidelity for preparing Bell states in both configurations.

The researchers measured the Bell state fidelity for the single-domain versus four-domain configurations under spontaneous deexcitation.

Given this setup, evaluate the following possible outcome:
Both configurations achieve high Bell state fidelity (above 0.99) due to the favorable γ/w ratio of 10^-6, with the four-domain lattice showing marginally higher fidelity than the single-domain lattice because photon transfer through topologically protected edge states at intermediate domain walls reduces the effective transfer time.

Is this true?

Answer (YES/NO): YES